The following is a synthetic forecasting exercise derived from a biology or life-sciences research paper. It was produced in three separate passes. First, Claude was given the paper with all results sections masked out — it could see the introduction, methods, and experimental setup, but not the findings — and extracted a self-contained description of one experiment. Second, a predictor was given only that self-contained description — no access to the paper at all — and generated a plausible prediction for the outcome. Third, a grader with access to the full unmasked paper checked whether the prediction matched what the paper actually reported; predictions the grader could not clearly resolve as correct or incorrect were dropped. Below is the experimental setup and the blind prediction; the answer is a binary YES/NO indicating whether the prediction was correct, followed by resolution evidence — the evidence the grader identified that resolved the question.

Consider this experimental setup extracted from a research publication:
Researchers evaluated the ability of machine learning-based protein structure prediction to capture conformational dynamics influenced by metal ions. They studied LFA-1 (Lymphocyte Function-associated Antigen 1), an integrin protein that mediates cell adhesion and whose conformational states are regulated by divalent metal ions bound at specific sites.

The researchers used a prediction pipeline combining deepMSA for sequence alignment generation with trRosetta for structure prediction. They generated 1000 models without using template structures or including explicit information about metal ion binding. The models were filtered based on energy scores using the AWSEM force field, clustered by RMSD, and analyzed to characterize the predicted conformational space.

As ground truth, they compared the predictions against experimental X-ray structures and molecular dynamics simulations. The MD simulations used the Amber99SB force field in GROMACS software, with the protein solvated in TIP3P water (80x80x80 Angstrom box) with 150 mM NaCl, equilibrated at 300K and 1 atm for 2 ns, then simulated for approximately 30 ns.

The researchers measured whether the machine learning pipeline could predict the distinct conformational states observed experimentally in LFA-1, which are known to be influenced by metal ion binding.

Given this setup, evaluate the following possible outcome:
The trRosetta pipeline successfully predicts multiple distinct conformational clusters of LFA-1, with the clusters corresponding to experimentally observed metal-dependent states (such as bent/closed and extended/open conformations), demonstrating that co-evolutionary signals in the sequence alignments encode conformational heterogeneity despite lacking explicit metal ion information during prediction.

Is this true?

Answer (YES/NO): NO